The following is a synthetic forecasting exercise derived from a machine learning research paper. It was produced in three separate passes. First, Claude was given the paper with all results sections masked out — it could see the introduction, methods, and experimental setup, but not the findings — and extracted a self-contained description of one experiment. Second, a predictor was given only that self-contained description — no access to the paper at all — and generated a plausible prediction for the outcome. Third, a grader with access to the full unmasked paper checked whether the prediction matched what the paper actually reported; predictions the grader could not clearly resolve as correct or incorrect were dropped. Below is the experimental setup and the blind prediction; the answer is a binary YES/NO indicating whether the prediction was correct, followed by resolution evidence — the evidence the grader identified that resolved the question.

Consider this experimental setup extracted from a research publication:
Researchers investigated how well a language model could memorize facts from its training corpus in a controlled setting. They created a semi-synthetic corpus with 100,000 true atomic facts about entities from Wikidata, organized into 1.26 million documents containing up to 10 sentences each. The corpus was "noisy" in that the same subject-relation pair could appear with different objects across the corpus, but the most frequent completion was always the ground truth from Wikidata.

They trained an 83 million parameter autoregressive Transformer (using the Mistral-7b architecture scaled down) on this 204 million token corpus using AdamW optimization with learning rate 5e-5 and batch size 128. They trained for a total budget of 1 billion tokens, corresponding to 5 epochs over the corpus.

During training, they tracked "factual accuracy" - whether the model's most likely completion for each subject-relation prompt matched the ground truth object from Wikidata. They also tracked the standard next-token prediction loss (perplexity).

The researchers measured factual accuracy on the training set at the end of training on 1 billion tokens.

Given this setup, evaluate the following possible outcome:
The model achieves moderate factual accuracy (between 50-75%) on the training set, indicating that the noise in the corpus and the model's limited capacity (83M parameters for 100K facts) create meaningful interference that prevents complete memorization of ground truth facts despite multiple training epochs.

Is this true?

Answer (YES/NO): NO